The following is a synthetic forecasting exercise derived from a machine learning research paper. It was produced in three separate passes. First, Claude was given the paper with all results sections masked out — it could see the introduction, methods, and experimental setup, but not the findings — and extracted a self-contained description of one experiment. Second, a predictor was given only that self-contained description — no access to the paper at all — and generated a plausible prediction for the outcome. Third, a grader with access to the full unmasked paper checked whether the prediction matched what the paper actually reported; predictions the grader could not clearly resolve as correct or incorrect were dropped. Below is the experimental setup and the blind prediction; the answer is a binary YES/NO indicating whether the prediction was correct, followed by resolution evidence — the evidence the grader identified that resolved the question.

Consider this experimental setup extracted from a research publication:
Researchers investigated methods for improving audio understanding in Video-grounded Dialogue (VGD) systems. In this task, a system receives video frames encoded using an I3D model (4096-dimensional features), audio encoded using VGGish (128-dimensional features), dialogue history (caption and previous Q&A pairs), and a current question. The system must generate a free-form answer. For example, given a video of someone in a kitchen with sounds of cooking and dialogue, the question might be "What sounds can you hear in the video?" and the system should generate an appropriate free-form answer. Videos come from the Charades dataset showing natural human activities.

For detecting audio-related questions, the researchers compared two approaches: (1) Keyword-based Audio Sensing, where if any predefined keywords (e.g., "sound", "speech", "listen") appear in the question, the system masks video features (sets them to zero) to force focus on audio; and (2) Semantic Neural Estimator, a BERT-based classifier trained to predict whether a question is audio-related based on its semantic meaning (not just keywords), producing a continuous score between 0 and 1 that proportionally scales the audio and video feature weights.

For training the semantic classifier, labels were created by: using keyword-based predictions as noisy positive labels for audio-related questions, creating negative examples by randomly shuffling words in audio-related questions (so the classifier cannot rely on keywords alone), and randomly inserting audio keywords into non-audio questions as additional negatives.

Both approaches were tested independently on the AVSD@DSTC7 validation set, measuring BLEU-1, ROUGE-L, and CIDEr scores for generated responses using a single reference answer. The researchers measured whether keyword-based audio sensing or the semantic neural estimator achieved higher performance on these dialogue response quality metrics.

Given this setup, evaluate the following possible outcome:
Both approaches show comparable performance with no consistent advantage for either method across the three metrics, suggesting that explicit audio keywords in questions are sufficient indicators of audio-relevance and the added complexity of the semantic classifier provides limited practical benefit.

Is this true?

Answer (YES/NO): NO